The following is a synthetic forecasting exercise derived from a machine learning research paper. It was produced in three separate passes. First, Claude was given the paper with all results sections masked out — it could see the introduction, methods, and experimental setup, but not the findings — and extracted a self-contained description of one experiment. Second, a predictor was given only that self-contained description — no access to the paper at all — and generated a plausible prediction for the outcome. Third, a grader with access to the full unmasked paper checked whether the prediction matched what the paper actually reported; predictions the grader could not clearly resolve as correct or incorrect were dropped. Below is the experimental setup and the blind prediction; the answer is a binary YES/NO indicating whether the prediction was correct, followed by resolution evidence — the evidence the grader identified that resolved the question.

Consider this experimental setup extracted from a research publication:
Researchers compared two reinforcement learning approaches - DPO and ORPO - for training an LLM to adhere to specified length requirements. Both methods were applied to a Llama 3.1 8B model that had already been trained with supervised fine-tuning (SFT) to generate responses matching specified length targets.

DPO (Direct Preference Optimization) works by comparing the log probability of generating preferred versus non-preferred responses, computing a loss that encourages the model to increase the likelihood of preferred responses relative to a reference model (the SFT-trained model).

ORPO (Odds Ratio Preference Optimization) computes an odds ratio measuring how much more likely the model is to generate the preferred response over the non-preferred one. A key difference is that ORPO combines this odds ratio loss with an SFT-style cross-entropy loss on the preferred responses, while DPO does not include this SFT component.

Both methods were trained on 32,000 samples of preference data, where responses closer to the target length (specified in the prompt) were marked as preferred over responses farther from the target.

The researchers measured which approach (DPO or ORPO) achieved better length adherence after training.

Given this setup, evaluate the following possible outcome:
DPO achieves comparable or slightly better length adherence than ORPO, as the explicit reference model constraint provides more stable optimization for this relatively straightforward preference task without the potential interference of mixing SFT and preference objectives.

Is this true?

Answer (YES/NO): NO